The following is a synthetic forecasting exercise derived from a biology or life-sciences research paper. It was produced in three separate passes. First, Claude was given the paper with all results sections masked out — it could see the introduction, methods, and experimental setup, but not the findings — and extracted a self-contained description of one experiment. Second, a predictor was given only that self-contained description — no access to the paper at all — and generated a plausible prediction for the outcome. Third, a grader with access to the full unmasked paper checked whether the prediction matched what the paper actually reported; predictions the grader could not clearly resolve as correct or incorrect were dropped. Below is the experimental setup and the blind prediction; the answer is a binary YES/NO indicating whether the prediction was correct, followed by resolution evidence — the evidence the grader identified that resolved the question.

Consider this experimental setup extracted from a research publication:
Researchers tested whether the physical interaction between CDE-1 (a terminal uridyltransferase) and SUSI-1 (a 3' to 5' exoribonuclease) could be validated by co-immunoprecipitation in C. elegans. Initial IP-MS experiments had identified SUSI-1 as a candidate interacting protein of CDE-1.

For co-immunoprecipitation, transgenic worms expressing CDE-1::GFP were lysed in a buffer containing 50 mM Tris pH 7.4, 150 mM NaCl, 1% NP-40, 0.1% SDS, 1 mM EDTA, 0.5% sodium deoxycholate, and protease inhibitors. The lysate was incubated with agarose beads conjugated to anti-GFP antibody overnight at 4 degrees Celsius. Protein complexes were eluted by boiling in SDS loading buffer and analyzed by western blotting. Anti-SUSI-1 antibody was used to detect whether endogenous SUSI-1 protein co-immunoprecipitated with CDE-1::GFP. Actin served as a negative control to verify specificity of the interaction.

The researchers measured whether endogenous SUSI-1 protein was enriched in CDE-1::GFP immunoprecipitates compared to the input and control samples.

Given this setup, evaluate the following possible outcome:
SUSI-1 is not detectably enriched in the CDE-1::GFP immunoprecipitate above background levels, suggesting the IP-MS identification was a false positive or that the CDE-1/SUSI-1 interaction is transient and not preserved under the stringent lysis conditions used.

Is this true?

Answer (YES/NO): NO